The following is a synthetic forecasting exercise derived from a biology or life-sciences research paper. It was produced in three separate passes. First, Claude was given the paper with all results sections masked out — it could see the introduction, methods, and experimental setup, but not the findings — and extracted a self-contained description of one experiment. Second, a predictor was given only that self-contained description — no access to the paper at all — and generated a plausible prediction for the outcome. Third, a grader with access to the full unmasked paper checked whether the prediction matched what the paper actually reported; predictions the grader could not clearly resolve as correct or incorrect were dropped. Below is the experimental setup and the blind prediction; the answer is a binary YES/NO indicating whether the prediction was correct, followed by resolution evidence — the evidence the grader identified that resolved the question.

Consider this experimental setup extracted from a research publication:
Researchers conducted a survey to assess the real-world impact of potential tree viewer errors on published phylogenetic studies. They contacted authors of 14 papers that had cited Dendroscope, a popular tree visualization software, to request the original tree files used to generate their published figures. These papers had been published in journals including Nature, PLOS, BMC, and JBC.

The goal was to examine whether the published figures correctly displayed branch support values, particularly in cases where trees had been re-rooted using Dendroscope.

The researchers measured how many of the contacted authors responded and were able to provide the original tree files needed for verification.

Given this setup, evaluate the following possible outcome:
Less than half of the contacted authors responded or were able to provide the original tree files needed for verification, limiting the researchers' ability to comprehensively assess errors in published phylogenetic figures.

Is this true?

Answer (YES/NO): YES